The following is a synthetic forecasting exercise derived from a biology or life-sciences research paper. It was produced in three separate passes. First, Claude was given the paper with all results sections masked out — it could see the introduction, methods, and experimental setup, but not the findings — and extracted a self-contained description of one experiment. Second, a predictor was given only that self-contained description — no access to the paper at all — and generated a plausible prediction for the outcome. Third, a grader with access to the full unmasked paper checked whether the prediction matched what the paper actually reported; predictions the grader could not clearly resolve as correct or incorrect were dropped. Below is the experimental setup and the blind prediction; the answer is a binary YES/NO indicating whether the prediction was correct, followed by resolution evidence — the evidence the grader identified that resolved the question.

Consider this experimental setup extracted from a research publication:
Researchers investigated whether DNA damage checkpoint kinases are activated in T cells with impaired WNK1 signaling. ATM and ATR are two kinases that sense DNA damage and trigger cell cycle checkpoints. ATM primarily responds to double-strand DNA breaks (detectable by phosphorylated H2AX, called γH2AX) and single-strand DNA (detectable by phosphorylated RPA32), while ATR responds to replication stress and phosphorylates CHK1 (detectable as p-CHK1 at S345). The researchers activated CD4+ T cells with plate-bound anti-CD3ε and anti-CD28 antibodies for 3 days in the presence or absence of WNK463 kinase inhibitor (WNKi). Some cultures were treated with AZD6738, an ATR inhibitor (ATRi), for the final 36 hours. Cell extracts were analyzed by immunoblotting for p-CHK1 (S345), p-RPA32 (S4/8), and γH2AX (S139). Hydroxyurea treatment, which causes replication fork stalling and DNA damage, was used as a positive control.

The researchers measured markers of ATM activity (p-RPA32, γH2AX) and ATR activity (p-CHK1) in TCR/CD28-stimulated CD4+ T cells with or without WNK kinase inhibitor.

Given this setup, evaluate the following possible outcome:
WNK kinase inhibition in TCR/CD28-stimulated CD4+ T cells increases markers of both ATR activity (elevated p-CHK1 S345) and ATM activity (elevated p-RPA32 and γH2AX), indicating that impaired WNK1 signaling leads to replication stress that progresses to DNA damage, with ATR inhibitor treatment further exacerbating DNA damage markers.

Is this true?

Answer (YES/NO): NO